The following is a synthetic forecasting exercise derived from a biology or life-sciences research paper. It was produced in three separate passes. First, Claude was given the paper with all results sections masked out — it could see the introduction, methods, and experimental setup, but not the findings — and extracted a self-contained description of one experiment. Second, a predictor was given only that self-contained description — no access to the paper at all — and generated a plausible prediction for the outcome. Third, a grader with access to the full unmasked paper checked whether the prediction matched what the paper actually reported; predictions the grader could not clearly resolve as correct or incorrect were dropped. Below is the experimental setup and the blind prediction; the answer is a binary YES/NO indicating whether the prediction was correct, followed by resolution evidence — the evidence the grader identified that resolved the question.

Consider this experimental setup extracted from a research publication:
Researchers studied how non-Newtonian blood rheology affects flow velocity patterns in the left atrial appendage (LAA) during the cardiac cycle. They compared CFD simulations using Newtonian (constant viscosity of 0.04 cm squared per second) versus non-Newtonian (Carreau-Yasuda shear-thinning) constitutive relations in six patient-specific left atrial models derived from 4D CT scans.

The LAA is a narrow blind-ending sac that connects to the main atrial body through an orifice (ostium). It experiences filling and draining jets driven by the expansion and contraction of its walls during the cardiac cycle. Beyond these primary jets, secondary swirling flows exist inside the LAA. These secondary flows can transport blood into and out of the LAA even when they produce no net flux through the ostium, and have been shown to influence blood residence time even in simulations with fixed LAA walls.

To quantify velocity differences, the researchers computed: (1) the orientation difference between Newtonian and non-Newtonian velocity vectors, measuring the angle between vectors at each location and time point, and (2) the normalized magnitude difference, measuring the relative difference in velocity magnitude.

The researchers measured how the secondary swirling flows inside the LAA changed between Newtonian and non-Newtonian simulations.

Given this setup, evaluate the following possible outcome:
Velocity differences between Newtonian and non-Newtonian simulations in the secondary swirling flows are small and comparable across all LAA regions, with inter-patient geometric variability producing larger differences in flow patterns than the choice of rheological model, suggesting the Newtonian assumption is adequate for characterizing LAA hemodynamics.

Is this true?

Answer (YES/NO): NO